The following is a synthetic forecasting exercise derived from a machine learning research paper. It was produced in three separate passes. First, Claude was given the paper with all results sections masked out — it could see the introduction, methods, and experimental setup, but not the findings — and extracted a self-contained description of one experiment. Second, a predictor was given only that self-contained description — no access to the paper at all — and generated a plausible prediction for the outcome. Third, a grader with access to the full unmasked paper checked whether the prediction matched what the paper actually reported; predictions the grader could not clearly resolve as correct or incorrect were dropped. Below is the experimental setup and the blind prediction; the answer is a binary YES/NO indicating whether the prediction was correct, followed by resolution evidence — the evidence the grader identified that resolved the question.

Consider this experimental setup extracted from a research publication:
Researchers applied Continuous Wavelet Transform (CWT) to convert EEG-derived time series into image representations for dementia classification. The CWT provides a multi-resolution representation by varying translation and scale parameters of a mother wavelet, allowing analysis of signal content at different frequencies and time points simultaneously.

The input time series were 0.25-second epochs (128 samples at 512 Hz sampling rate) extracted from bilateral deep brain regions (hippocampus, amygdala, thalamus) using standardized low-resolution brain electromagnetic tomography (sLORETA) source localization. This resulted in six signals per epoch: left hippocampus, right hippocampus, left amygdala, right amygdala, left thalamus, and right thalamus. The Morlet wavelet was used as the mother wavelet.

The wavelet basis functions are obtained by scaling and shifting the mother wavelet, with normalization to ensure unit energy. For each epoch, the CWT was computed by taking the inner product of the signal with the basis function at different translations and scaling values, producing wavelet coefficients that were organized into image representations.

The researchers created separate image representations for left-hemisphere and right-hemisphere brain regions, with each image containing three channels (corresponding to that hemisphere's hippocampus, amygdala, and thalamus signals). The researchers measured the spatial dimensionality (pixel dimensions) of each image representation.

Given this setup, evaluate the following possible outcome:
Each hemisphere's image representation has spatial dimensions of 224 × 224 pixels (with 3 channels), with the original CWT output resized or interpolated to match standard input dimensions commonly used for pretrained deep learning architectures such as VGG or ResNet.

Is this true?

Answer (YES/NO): NO